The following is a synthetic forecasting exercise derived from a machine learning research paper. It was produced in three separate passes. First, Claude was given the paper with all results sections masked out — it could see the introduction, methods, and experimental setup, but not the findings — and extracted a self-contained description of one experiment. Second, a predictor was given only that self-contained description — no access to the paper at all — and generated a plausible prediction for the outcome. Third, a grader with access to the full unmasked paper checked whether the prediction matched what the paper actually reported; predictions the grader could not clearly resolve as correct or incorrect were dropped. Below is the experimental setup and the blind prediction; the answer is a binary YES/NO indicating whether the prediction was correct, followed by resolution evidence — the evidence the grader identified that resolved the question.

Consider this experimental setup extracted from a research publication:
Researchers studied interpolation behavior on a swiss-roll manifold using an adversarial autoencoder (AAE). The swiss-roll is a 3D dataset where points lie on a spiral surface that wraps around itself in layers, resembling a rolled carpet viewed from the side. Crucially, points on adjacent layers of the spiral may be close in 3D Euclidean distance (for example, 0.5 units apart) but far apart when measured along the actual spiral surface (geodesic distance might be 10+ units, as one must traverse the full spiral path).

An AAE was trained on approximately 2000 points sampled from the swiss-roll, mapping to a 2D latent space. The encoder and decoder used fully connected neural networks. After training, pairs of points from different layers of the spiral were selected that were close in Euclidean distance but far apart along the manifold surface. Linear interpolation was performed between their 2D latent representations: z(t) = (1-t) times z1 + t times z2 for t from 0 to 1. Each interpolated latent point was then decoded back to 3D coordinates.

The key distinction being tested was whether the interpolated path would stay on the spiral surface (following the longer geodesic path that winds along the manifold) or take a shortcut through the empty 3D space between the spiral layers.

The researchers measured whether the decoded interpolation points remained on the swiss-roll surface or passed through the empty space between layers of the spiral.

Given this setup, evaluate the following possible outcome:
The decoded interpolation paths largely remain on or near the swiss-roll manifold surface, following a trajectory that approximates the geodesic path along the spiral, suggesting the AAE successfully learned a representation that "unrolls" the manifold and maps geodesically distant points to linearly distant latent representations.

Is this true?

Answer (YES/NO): NO